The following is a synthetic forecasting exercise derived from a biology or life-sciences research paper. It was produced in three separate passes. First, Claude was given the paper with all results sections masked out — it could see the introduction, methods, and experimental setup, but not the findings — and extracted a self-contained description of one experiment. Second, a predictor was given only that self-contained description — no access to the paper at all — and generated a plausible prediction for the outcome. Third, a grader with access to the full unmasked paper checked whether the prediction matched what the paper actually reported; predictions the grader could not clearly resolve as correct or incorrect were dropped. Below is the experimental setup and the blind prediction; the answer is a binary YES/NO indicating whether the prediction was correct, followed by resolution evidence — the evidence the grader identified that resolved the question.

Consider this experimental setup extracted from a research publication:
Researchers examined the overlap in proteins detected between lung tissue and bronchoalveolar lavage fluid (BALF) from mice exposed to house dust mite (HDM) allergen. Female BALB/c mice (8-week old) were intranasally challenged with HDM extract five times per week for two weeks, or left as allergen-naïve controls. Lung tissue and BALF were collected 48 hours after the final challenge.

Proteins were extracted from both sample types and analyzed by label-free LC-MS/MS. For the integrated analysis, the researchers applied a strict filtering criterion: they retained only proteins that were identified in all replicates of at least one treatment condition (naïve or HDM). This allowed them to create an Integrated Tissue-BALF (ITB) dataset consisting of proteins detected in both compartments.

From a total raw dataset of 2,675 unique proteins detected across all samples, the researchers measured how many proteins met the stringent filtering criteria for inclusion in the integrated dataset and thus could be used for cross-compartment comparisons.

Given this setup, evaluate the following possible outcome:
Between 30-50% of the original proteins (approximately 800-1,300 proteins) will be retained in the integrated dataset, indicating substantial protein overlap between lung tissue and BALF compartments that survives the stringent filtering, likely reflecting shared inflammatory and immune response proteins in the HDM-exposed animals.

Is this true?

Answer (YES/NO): YES